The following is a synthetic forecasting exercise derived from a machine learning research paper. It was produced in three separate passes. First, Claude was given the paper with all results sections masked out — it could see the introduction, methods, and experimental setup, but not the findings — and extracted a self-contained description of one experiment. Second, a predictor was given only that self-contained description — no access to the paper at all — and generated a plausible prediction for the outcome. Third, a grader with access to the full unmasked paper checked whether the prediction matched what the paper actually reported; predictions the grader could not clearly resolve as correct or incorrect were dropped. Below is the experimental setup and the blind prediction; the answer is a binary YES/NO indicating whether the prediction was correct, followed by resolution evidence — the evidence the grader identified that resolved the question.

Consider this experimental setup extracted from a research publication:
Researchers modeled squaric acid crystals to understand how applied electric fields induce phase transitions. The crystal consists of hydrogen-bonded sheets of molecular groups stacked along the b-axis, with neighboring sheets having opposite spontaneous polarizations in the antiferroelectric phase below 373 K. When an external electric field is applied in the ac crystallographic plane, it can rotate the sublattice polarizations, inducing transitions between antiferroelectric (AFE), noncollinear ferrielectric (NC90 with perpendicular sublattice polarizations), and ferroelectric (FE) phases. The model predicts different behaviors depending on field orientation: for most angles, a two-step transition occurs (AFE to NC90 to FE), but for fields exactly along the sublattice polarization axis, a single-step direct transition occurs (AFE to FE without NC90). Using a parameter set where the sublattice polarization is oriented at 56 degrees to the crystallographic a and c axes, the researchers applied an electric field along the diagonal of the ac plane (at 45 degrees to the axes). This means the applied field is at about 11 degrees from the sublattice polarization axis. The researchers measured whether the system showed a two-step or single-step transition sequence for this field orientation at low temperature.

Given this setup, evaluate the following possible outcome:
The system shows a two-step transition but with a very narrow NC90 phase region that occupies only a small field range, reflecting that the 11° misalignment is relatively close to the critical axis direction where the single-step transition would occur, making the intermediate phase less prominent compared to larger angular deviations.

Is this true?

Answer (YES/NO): NO